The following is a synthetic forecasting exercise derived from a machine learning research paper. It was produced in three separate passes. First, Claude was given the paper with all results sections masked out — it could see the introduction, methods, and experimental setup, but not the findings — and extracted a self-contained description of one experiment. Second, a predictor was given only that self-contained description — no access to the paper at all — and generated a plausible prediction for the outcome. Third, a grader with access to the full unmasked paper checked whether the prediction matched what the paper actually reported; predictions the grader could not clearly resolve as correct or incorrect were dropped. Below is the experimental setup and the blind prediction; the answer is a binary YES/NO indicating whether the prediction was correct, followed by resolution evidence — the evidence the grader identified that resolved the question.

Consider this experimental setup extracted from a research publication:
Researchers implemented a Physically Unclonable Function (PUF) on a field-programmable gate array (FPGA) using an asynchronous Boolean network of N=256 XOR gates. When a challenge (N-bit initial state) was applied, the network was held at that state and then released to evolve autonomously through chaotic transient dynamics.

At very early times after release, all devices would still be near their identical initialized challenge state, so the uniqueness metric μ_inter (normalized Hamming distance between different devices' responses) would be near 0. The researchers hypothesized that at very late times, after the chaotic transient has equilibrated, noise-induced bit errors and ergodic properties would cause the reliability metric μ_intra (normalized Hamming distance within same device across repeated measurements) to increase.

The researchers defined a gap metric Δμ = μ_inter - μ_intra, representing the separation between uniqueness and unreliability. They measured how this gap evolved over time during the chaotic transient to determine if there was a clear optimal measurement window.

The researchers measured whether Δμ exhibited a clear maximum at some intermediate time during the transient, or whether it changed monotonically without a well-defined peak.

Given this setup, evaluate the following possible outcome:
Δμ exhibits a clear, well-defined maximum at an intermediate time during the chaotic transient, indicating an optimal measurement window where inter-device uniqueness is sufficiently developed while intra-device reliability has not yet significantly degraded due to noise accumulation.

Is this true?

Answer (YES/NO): YES